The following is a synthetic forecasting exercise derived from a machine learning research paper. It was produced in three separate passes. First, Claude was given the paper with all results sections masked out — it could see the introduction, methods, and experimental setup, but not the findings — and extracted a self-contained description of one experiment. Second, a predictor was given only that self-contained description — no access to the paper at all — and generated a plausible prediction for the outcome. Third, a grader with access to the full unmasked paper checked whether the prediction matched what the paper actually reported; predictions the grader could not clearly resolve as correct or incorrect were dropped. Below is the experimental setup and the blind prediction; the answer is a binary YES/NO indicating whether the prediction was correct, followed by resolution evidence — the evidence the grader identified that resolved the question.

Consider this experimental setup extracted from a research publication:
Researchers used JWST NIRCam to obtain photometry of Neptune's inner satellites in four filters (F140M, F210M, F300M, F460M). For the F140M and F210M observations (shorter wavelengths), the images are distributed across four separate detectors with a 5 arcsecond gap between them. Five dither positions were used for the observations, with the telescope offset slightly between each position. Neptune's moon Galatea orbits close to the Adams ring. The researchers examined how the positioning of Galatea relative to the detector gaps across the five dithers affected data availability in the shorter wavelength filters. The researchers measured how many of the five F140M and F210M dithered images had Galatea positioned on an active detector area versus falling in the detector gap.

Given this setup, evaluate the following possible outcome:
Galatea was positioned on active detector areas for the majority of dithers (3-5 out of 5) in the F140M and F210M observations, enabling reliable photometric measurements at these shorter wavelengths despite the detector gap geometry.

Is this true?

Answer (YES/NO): NO